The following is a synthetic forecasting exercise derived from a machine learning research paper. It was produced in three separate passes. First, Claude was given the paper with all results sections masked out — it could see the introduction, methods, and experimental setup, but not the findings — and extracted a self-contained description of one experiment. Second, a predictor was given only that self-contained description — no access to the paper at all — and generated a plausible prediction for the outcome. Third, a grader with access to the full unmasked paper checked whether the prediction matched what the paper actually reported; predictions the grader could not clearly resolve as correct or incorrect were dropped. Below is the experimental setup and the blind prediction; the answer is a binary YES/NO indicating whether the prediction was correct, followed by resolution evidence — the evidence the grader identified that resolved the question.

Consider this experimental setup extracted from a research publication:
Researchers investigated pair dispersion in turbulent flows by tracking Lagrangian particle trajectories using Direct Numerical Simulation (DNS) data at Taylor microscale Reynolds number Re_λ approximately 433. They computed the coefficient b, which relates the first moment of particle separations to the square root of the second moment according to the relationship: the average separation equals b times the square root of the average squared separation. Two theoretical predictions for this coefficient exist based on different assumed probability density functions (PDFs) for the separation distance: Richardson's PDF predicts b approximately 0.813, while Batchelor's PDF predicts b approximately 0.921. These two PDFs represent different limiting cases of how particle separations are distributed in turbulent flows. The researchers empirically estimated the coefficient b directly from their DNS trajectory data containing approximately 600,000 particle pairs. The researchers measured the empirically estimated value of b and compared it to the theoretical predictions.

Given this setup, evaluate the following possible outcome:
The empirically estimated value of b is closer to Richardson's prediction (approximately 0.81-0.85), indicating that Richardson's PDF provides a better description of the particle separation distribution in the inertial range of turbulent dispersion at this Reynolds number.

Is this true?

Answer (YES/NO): NO